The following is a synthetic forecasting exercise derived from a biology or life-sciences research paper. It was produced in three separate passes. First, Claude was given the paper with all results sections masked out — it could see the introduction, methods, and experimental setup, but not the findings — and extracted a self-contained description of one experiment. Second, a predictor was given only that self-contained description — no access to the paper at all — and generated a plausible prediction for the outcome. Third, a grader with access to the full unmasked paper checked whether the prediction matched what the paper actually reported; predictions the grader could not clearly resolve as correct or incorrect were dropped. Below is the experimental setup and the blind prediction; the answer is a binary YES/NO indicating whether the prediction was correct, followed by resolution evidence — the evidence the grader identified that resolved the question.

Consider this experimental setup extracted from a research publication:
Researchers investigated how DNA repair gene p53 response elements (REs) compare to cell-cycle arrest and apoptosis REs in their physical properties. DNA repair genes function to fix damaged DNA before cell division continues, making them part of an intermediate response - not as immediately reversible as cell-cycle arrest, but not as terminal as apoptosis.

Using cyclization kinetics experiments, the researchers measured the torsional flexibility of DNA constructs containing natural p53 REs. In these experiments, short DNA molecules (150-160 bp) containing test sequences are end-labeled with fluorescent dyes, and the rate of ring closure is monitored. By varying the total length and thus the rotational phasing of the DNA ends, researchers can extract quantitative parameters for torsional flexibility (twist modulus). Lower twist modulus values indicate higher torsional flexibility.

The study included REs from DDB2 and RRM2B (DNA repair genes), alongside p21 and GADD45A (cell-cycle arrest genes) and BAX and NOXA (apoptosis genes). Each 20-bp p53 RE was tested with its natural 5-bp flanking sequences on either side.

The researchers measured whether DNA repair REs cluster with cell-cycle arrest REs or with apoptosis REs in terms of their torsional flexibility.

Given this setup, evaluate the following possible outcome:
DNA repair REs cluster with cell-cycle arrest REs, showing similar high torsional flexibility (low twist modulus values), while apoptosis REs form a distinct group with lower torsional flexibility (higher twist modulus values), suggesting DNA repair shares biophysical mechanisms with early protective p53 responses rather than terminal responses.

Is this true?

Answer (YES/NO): YES